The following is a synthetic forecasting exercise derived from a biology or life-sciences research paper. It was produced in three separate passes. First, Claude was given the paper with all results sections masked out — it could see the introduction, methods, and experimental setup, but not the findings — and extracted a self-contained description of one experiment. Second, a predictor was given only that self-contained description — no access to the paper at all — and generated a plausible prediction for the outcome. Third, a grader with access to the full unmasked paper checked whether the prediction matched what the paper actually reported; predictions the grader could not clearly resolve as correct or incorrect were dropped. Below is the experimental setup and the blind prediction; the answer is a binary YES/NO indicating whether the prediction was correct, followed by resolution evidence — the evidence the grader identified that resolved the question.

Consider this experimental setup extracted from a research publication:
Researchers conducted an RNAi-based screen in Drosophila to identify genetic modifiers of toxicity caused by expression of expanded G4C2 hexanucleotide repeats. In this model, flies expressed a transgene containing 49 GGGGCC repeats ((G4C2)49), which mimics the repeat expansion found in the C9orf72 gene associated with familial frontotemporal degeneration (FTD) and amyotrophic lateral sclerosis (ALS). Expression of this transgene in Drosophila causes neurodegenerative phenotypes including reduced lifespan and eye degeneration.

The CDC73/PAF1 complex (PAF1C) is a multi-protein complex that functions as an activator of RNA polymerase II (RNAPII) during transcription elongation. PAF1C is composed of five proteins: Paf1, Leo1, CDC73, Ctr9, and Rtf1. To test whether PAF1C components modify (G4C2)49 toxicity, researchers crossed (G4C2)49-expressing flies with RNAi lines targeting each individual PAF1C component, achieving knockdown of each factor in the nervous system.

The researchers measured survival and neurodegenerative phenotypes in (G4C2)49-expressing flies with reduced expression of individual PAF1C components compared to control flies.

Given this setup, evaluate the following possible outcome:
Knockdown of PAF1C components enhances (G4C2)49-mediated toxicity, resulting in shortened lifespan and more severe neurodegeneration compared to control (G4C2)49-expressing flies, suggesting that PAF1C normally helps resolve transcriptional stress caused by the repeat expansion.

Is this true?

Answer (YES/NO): NO